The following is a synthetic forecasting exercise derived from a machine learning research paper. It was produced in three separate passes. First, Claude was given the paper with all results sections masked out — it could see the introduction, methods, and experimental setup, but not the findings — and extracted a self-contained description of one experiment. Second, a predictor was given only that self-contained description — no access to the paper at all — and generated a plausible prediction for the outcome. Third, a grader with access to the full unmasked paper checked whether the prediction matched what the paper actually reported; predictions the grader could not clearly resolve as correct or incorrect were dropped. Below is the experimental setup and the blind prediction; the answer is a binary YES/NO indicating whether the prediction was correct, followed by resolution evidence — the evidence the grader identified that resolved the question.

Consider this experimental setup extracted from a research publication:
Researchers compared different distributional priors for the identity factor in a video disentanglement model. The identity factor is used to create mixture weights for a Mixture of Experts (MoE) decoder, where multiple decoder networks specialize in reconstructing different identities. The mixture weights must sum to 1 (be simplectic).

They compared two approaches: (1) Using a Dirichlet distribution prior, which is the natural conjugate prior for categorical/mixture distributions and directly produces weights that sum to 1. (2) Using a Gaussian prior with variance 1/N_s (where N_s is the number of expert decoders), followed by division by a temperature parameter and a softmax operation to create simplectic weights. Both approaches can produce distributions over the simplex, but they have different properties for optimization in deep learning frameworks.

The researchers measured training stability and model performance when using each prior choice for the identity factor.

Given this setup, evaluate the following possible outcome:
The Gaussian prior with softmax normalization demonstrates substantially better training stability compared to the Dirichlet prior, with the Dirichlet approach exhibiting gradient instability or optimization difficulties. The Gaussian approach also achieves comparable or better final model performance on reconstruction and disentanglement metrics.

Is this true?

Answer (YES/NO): YES